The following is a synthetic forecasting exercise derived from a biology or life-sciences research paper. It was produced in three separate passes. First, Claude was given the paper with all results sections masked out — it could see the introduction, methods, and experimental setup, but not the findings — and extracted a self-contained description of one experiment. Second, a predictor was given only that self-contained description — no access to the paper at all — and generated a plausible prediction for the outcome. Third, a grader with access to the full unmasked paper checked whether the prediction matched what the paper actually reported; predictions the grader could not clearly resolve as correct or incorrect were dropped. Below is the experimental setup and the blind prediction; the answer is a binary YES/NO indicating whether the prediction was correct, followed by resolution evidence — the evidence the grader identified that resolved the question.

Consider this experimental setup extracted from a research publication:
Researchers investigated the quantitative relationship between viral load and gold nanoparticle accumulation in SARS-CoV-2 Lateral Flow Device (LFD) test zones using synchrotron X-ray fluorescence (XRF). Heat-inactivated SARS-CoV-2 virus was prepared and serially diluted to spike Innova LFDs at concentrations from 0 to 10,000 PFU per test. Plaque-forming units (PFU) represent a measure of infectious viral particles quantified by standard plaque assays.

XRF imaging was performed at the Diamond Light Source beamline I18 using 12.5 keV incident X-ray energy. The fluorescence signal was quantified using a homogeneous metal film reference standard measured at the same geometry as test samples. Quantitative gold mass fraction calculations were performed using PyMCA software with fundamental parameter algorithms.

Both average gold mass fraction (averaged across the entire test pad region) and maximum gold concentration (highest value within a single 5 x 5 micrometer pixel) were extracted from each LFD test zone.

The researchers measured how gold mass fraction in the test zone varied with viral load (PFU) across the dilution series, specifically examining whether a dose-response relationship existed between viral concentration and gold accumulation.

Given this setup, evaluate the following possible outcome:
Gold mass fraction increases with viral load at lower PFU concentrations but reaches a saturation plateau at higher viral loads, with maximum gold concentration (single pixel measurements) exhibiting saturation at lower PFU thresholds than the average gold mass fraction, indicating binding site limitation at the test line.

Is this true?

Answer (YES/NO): NO